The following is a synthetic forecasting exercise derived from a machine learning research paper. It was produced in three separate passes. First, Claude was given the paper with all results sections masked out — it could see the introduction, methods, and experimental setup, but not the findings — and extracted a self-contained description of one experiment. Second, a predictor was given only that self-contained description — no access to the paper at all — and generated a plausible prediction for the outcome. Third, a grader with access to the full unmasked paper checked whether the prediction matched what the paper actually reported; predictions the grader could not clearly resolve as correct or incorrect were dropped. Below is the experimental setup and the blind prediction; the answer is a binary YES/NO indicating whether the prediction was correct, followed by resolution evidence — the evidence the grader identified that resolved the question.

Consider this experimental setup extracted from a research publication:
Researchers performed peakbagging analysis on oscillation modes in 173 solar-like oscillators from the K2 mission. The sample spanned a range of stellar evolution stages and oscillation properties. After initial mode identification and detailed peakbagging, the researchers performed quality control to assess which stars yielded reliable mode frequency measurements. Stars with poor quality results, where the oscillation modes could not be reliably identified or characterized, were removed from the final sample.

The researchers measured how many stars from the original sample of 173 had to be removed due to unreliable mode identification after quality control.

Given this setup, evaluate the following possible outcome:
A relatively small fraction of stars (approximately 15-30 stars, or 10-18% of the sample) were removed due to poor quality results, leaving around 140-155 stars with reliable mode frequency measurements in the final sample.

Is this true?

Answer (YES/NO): NO